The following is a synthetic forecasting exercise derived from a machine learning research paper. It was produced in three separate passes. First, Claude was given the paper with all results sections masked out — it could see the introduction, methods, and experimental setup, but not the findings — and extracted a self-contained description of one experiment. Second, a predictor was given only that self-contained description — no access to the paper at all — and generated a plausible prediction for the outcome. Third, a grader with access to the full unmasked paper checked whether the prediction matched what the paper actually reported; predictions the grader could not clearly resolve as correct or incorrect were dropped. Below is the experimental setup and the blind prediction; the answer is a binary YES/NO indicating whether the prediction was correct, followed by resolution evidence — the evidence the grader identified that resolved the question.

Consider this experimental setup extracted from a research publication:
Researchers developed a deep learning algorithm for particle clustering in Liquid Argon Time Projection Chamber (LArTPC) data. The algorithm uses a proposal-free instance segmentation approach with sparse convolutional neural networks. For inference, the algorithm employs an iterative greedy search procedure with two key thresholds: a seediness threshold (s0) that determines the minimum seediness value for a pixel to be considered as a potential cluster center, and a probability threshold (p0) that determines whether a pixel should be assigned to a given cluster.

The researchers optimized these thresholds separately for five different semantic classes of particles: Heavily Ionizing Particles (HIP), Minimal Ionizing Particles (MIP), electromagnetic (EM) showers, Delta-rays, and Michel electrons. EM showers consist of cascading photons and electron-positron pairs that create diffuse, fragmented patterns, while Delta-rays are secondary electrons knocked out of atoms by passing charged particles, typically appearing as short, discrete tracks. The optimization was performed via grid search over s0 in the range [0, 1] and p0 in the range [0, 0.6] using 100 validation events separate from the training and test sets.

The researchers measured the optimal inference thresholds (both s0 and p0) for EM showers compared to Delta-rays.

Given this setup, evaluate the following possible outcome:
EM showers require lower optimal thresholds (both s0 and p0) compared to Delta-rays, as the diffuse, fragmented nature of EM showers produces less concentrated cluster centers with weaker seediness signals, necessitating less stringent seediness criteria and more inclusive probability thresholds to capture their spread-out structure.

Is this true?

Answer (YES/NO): YES